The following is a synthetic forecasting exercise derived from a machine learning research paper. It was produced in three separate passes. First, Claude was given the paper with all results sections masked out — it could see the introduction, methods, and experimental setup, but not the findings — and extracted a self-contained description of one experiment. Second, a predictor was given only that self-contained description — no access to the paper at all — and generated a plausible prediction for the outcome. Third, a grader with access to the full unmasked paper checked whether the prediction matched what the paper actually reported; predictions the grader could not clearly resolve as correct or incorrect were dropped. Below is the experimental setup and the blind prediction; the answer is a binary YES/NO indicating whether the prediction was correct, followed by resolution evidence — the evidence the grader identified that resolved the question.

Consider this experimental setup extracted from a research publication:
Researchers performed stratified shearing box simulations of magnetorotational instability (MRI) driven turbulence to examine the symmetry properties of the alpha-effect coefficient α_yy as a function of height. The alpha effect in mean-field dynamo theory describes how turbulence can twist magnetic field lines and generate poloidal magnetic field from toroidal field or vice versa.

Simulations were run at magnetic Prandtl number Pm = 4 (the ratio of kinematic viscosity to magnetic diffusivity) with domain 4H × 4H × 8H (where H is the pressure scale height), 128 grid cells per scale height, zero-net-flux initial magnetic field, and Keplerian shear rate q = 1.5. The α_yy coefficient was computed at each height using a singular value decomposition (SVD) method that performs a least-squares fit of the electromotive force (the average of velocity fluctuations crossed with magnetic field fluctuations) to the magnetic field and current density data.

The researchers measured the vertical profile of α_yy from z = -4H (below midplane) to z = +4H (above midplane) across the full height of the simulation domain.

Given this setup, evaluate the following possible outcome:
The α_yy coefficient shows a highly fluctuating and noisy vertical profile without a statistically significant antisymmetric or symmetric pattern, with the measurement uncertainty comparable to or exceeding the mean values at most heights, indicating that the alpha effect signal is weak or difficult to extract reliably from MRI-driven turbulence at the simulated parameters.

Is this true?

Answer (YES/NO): NO